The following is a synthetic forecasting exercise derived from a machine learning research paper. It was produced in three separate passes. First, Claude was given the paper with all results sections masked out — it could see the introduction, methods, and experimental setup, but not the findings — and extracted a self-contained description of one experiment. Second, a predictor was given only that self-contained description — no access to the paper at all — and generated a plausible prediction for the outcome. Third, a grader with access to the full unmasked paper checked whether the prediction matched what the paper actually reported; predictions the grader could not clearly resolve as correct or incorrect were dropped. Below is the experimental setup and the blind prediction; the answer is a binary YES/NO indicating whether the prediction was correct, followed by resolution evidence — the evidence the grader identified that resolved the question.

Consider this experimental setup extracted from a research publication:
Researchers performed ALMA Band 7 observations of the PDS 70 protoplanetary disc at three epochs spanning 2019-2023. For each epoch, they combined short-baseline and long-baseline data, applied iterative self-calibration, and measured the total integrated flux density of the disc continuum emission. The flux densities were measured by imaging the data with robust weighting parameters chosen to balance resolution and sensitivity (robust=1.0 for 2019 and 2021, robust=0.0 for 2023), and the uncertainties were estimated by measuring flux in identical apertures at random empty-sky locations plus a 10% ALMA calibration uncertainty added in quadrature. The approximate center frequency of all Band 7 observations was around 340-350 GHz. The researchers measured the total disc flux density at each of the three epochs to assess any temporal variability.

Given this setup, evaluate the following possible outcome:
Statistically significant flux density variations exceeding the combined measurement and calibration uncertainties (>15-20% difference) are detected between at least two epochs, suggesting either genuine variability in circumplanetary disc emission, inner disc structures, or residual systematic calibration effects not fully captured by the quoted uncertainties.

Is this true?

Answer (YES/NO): NO